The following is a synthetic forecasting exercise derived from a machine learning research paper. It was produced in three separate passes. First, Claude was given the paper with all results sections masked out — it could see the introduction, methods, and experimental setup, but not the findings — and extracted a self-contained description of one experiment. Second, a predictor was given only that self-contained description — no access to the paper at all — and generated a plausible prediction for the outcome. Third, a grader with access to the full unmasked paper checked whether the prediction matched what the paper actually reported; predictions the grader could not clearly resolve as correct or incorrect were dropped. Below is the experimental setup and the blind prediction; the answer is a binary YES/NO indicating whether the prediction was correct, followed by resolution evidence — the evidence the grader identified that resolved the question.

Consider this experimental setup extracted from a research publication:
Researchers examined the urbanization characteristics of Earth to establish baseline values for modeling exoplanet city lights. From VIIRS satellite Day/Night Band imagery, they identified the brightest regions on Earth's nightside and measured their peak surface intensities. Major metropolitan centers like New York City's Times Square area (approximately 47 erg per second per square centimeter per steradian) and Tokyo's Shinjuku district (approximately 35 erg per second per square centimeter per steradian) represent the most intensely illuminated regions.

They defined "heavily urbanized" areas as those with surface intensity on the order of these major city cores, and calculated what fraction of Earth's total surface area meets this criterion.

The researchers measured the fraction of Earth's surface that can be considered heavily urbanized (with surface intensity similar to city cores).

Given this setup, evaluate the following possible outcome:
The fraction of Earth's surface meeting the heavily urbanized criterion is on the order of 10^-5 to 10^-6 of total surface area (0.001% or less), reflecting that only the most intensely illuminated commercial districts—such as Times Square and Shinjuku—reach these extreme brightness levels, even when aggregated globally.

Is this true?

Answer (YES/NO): NO